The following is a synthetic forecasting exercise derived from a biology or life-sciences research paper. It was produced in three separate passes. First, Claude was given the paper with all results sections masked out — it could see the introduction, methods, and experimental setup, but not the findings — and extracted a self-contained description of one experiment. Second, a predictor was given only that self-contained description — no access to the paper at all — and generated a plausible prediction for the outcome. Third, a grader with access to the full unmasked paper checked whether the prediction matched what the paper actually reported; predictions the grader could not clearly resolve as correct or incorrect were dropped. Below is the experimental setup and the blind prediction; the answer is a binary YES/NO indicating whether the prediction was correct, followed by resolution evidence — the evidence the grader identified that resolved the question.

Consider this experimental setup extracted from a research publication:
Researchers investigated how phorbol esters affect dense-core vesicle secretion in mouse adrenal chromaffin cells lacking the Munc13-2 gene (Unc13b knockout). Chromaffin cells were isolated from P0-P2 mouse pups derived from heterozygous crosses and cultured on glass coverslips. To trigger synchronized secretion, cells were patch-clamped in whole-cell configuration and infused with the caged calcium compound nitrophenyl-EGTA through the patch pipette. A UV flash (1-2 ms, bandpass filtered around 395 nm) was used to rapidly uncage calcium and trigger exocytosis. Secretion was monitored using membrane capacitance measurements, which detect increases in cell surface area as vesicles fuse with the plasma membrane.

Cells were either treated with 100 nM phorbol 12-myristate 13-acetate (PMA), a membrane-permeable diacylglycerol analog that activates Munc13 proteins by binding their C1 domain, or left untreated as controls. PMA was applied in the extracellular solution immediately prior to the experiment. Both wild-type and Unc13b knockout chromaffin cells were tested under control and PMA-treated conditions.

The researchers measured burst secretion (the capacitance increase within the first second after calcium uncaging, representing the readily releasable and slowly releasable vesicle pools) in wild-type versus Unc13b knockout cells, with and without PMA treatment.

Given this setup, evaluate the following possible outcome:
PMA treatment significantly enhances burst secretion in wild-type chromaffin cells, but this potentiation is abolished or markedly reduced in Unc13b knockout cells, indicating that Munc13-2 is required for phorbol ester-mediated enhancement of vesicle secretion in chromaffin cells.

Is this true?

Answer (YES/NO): YES